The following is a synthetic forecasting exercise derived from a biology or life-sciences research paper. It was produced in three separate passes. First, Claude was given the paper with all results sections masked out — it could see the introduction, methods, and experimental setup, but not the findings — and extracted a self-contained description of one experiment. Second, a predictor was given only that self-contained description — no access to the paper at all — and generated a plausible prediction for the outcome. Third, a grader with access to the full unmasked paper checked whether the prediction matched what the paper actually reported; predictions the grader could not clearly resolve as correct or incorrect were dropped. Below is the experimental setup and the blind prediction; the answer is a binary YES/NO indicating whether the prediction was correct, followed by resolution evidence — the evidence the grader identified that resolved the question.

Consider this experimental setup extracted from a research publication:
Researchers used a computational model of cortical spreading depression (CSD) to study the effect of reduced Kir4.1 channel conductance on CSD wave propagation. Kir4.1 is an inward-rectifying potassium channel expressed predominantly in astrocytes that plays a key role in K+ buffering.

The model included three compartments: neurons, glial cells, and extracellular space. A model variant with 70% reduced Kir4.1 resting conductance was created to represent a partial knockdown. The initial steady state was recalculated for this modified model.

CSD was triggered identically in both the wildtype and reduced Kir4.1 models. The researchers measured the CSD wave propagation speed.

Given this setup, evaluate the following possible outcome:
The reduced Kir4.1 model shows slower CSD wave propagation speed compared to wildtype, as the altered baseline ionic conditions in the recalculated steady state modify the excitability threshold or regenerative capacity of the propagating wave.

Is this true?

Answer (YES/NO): YES